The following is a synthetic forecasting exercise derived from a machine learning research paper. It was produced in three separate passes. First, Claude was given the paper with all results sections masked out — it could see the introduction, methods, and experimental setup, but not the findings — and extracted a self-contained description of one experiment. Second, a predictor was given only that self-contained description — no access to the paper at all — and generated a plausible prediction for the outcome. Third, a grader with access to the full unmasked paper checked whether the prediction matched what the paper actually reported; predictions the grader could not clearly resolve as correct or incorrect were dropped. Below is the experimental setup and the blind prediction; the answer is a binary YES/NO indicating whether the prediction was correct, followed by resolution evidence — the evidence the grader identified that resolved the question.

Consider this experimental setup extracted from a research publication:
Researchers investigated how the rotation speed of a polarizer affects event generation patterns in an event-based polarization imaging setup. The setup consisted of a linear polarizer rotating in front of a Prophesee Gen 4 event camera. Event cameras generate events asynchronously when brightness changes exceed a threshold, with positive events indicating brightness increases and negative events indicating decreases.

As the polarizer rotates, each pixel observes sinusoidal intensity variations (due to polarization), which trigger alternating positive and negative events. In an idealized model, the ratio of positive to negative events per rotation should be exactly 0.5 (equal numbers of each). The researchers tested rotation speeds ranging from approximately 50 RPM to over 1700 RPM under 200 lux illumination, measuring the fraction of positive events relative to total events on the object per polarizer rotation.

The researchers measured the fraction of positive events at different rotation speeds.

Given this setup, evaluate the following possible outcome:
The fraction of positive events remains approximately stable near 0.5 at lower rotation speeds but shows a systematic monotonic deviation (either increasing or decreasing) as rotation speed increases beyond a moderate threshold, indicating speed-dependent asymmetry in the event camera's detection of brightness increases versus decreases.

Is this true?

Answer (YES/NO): NO